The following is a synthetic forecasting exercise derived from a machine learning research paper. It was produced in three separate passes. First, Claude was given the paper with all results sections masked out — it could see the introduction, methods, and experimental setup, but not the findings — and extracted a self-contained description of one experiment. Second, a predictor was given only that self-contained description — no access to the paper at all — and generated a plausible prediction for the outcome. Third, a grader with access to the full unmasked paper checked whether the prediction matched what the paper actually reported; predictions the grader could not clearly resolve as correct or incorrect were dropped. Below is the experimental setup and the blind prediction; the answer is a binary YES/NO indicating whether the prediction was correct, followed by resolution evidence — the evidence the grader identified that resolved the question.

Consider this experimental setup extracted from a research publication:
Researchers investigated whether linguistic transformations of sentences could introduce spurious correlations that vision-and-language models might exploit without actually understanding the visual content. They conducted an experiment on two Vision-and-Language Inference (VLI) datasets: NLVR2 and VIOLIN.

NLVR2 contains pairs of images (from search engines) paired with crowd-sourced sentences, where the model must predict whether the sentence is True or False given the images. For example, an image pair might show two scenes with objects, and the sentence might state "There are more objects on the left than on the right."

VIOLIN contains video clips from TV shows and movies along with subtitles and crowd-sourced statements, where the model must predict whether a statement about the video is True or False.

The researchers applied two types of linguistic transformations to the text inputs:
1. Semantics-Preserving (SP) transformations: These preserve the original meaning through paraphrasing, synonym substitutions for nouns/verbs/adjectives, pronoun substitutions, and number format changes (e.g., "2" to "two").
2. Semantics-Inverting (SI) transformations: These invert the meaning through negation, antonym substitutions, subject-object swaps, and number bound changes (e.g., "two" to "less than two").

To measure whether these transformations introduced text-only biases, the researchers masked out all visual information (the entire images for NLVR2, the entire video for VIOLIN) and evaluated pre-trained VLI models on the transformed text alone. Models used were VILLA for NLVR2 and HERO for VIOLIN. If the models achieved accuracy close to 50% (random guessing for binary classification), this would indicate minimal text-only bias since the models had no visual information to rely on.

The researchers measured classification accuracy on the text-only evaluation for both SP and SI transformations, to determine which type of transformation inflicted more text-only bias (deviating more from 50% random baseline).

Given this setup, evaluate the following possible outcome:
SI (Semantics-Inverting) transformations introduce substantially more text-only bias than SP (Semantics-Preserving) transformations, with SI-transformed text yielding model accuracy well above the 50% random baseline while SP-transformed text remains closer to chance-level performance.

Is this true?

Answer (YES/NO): NO